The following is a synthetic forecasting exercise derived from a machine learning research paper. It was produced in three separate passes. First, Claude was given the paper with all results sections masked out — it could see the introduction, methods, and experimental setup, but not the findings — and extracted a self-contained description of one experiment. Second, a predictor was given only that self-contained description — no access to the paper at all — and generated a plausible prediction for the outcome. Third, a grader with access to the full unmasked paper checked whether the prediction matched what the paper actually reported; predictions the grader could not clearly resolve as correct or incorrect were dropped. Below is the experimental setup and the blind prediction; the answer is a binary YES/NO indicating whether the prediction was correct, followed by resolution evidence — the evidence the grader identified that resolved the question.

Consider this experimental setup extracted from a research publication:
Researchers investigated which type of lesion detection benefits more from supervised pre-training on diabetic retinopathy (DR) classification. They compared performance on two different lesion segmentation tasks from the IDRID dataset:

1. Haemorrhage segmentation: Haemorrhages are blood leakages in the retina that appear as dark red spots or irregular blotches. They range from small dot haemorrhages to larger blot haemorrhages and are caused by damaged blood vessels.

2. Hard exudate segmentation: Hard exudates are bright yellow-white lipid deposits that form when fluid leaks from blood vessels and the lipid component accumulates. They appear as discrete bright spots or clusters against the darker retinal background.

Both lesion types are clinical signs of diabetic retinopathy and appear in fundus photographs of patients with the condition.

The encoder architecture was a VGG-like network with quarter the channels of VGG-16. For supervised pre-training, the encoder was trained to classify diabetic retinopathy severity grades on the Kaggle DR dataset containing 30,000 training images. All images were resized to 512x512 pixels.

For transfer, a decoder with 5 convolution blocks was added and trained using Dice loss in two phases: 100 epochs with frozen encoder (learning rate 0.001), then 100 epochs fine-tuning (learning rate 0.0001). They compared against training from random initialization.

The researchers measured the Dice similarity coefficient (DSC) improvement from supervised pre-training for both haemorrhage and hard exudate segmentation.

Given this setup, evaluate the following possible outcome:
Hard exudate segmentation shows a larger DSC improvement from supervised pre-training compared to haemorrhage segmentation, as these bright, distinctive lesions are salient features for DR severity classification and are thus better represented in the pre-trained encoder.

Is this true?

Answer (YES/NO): NO